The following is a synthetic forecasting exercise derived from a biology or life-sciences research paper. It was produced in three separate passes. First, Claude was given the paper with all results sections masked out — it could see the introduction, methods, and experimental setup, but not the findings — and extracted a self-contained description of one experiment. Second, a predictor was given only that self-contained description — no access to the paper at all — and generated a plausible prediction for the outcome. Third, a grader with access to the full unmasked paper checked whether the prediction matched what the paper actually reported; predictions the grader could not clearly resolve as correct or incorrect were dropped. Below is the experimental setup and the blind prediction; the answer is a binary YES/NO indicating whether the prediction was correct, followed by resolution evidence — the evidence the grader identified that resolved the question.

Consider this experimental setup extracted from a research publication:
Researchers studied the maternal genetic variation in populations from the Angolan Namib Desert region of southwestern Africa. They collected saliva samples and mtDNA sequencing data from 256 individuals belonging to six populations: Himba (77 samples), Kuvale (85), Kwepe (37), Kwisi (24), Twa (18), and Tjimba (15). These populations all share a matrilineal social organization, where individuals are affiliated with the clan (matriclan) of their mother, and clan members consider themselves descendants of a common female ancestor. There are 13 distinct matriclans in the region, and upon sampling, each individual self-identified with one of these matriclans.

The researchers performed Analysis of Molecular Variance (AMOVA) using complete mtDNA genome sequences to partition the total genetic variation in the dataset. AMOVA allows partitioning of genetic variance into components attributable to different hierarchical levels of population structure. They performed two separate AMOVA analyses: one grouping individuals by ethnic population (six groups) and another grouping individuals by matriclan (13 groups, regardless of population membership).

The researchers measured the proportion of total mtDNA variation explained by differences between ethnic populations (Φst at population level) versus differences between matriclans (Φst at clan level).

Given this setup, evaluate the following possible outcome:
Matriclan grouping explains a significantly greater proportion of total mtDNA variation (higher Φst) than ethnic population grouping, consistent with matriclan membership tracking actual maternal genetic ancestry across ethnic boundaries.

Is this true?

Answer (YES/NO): YES